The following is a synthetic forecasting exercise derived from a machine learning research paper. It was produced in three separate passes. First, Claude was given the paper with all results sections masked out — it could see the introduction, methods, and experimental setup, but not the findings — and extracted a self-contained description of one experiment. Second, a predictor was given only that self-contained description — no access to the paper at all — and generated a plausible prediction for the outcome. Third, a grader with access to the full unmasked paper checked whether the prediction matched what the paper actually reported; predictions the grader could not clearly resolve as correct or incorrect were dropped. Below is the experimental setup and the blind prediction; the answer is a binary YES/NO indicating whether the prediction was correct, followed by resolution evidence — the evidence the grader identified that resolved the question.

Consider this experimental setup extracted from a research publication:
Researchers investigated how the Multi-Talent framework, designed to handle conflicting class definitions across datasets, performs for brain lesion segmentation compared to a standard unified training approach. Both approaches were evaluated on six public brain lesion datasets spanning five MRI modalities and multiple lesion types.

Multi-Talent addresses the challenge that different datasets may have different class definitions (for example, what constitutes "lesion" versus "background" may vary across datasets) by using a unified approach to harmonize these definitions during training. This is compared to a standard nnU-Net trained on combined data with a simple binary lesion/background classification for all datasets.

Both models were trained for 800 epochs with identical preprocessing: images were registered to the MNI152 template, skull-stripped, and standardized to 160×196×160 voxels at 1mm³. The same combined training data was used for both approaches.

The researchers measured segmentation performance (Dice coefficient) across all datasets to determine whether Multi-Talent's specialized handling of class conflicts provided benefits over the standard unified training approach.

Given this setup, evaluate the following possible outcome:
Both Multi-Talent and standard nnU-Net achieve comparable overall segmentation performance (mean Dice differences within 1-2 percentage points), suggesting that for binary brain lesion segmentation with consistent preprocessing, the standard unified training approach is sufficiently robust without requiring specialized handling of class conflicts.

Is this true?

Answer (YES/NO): YES